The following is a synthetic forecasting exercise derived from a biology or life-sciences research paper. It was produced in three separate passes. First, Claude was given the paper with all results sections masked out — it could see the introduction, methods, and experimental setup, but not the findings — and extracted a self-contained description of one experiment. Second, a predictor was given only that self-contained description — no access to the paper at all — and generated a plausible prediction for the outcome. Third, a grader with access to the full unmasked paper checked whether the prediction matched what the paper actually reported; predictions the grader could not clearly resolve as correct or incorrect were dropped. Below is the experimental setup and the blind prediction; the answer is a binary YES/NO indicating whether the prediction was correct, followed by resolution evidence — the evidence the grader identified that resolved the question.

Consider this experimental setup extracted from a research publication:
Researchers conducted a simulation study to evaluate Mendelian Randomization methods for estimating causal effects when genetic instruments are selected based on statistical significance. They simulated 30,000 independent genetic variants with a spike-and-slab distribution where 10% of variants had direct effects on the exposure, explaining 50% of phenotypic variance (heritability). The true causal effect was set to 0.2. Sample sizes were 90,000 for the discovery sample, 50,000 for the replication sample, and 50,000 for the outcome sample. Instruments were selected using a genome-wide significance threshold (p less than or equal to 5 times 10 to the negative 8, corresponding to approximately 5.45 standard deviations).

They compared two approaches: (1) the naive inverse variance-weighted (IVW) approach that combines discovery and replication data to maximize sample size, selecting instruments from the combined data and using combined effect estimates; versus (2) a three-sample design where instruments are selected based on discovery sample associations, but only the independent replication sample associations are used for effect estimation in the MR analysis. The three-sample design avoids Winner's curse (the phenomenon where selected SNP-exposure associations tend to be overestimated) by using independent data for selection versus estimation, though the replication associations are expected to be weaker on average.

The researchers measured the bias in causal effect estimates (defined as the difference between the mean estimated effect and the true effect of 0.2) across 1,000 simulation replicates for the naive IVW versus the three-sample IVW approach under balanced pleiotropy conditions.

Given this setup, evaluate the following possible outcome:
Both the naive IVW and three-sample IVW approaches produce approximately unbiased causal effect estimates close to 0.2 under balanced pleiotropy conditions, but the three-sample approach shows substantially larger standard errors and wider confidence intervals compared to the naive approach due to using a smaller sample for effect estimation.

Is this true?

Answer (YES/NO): NO